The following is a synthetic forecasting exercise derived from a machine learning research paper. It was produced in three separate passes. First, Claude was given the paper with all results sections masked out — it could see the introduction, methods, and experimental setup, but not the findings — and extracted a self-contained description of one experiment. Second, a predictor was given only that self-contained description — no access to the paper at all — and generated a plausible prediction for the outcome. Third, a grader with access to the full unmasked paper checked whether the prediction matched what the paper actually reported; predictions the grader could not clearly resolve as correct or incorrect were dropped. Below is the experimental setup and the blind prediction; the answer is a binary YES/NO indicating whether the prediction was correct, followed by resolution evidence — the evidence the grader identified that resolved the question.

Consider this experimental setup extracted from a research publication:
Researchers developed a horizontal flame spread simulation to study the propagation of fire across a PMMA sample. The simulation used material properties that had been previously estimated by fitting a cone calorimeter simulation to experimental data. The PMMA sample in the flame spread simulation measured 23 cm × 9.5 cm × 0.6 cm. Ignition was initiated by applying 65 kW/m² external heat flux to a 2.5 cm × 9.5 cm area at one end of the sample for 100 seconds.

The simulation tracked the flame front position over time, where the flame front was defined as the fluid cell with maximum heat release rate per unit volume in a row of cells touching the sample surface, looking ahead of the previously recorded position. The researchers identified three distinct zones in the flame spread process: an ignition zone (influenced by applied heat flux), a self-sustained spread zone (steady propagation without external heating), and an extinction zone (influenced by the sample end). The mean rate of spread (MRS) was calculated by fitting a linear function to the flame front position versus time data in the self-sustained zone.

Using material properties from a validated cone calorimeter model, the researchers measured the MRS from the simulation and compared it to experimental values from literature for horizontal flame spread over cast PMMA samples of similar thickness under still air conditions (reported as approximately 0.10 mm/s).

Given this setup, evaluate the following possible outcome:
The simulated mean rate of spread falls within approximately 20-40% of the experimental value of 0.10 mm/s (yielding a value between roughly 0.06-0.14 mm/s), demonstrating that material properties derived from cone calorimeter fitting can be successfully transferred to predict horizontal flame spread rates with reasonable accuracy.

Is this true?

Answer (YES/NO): YES